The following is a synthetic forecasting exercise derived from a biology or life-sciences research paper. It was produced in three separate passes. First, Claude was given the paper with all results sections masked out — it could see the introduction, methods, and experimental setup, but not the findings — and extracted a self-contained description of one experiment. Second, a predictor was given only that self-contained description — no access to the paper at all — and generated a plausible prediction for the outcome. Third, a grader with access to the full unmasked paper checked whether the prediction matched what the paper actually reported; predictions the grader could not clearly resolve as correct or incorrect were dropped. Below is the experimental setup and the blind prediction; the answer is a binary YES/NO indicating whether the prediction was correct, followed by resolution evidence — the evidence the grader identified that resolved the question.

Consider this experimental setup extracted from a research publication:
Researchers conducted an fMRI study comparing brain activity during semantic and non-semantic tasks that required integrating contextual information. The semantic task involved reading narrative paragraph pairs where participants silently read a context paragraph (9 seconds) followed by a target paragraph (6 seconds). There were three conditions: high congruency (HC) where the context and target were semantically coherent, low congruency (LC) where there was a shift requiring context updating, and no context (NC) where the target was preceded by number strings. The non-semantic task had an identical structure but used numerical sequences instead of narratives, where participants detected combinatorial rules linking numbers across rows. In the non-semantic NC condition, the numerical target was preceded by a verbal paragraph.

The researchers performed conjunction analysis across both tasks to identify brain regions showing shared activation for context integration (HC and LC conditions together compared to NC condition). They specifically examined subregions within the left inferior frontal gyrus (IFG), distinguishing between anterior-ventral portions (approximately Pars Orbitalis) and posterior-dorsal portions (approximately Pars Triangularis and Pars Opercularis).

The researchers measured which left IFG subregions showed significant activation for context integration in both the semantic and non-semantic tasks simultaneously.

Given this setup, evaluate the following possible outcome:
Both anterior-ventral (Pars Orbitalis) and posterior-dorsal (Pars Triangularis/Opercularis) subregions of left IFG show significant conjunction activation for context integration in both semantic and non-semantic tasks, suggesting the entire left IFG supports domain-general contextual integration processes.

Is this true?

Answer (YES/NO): NO